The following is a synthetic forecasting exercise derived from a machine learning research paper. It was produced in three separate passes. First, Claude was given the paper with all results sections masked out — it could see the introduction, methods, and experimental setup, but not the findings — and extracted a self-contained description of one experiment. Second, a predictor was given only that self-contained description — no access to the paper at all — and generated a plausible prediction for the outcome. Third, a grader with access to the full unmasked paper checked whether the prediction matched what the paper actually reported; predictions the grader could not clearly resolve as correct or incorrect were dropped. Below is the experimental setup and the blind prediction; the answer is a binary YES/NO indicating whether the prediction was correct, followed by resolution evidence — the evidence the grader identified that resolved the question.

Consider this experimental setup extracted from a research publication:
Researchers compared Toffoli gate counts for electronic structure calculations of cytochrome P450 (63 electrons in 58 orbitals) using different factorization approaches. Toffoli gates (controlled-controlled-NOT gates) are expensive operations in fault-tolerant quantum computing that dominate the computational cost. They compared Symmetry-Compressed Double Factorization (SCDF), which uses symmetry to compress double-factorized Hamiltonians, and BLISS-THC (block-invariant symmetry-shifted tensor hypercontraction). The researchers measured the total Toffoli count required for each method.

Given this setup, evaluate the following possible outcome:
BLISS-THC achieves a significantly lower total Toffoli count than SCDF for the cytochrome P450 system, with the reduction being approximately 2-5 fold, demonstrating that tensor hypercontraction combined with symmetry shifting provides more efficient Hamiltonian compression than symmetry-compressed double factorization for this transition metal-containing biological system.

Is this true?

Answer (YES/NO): YES